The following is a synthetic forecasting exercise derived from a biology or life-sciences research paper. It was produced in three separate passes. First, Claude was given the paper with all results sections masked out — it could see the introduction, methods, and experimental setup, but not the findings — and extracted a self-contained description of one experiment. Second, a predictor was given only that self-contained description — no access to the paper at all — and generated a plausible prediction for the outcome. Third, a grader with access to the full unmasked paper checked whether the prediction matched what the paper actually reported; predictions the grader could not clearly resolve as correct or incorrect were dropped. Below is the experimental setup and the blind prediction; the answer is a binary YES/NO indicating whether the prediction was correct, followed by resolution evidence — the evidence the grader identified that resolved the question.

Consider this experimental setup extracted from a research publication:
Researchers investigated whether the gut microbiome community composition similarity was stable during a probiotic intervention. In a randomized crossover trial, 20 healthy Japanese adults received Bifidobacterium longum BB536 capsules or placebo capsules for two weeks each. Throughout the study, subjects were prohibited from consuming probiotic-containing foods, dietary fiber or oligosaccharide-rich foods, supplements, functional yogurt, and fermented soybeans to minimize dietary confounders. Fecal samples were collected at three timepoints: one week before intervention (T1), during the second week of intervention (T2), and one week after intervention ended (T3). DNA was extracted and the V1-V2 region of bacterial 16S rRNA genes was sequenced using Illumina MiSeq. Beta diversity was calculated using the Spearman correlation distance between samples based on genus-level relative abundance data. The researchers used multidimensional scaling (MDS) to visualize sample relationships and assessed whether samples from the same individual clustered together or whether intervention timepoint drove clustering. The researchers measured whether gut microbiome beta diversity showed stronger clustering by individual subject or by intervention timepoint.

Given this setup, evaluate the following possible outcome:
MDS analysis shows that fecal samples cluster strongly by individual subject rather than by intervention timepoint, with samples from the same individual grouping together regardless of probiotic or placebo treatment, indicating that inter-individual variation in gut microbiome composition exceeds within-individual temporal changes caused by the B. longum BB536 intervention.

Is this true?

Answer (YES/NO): YES